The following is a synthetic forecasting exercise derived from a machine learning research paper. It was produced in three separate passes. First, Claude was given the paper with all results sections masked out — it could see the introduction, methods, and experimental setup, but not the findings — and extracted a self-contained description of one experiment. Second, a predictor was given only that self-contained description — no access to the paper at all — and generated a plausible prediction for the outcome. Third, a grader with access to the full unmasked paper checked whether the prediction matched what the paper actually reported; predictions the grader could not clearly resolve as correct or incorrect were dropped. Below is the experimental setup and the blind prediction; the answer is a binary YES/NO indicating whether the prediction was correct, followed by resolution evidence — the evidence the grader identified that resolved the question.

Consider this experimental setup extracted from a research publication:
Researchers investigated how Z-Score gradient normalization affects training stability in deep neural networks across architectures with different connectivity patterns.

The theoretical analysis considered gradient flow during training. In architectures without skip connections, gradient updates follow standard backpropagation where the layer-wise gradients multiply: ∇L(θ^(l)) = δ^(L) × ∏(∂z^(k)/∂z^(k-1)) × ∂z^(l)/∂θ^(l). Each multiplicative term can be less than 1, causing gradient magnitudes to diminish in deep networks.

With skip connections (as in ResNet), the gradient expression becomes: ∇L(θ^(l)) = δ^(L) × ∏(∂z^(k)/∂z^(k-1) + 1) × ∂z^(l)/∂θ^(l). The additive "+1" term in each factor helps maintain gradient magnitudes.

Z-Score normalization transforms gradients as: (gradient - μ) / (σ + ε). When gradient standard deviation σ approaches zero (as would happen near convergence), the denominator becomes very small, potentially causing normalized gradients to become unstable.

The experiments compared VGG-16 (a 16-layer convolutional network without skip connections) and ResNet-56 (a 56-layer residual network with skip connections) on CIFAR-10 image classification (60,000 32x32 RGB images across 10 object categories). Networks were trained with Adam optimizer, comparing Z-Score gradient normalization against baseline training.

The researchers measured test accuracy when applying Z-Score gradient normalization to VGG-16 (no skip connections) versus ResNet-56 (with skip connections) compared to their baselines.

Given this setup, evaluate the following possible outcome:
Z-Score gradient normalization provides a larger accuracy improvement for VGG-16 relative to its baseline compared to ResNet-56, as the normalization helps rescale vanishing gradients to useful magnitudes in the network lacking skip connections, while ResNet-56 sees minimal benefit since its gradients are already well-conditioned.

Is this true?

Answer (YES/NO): NO